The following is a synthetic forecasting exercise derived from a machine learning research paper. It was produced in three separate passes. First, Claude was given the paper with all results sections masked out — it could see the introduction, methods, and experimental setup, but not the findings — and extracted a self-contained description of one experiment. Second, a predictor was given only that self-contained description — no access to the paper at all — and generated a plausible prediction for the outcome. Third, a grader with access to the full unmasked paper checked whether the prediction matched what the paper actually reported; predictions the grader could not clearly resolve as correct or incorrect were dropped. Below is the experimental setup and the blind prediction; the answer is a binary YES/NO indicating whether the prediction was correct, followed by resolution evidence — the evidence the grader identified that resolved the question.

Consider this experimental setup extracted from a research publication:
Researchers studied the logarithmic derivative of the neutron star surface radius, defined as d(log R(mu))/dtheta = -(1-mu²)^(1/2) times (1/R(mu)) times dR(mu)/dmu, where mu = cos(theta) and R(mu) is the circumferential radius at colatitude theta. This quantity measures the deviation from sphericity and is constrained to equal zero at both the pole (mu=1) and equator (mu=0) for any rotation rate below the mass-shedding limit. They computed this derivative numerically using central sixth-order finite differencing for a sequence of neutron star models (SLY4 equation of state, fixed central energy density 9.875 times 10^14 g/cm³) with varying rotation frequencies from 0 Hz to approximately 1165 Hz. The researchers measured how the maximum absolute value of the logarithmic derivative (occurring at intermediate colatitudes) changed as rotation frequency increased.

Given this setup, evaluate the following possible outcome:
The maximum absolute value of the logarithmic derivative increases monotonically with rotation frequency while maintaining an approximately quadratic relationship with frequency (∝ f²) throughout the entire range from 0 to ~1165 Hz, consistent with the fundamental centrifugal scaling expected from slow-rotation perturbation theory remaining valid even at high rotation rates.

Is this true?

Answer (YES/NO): NO